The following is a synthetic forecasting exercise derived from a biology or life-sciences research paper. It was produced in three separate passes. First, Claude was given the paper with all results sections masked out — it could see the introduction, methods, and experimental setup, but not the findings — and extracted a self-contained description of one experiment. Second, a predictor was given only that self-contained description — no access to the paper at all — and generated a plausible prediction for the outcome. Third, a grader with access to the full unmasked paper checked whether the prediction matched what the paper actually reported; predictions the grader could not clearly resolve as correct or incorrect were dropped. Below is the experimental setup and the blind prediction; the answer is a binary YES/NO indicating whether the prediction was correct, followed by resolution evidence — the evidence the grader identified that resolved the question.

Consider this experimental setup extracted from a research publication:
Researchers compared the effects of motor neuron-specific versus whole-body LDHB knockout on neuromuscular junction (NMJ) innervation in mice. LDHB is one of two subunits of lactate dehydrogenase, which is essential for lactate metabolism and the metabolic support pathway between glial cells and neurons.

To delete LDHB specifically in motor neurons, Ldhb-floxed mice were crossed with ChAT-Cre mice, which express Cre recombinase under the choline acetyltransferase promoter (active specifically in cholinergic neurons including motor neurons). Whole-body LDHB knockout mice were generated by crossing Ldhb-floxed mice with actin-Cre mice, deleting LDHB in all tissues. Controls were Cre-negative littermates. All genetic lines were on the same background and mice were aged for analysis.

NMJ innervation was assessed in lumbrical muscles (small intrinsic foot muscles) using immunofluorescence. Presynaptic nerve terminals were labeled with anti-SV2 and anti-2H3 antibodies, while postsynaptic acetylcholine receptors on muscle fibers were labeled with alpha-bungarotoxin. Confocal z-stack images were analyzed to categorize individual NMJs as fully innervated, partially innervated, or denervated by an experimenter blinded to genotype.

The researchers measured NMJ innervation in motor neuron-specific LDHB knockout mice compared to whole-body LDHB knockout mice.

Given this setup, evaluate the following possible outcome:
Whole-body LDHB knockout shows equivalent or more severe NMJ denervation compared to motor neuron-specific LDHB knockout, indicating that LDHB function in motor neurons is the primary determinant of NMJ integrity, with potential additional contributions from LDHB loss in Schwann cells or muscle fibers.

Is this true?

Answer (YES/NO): NO